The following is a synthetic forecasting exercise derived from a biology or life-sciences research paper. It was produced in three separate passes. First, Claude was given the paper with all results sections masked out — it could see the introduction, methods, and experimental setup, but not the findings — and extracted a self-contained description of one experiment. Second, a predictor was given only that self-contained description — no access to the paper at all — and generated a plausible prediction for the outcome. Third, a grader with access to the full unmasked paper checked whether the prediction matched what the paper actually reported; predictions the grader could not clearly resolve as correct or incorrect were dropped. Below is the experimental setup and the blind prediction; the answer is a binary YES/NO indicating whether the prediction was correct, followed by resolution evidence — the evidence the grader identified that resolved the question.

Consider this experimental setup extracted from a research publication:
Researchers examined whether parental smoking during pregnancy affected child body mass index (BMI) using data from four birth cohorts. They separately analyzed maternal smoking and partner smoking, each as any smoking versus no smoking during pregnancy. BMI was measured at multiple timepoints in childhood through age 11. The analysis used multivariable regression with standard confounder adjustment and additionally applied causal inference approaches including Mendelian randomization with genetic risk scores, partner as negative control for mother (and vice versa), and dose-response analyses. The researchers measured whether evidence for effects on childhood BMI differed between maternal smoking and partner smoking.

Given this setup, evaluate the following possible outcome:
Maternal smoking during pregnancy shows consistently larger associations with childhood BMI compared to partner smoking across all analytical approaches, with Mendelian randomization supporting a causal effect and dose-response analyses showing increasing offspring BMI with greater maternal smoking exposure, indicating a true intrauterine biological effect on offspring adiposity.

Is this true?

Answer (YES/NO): NO